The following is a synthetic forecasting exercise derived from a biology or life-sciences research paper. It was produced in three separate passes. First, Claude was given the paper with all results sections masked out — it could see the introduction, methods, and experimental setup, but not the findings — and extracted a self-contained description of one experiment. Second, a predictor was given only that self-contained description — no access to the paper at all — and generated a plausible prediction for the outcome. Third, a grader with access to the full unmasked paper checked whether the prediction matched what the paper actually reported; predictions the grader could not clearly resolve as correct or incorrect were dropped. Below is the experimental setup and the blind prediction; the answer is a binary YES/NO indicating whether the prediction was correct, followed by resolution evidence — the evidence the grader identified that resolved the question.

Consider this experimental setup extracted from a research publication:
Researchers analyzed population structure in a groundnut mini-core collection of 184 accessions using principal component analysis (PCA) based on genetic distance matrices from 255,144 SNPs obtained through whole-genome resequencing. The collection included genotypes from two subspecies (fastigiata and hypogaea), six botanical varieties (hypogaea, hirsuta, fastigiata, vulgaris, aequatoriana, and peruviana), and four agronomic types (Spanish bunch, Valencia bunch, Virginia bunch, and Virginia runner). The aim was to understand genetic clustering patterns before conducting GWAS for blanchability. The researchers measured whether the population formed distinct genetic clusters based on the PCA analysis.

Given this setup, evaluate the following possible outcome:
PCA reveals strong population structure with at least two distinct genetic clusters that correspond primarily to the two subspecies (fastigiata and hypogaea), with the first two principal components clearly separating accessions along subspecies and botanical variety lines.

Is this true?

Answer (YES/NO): NO